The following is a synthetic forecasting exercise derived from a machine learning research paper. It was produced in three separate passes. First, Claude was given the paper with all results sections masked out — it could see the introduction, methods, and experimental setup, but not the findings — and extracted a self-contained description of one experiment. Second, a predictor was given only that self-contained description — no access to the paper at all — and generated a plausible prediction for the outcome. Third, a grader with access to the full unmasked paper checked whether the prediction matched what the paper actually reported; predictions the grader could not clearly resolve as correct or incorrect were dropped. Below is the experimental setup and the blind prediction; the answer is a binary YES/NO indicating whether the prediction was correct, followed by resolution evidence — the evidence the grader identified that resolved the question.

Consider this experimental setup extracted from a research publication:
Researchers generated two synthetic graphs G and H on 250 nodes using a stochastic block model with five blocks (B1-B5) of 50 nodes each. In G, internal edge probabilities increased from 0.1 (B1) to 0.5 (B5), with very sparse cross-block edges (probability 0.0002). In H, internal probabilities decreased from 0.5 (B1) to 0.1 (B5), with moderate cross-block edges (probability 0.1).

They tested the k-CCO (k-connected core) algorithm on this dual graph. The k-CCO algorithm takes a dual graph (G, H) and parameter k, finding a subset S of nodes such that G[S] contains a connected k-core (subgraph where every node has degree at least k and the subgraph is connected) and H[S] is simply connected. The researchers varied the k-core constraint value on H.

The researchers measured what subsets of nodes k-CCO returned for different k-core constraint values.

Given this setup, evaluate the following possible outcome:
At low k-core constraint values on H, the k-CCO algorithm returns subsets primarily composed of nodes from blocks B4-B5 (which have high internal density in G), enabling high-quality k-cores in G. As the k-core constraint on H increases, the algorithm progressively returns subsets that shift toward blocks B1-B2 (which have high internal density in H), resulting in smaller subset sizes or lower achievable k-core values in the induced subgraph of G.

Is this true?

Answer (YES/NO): NO